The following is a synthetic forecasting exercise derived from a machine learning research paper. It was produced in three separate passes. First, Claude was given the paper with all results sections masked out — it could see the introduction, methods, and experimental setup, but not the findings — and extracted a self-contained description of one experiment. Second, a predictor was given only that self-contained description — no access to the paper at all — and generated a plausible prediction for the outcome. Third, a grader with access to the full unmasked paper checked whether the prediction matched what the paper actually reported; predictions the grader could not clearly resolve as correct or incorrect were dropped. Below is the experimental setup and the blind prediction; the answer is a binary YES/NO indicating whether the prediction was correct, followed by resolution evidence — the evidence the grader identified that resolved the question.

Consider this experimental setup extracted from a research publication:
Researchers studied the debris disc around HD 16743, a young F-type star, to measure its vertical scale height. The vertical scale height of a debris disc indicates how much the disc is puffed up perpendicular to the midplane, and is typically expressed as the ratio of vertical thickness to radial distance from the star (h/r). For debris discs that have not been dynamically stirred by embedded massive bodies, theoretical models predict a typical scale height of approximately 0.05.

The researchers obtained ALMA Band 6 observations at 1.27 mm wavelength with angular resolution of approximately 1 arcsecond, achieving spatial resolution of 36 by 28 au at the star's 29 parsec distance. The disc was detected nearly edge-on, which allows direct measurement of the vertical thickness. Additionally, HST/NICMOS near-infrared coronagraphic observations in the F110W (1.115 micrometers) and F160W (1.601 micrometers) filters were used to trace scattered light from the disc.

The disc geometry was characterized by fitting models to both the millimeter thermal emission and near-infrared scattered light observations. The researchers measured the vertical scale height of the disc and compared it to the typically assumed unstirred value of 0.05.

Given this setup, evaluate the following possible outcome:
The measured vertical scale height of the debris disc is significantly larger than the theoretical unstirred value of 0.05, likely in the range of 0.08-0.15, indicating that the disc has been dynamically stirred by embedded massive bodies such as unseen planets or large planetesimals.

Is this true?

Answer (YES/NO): YES